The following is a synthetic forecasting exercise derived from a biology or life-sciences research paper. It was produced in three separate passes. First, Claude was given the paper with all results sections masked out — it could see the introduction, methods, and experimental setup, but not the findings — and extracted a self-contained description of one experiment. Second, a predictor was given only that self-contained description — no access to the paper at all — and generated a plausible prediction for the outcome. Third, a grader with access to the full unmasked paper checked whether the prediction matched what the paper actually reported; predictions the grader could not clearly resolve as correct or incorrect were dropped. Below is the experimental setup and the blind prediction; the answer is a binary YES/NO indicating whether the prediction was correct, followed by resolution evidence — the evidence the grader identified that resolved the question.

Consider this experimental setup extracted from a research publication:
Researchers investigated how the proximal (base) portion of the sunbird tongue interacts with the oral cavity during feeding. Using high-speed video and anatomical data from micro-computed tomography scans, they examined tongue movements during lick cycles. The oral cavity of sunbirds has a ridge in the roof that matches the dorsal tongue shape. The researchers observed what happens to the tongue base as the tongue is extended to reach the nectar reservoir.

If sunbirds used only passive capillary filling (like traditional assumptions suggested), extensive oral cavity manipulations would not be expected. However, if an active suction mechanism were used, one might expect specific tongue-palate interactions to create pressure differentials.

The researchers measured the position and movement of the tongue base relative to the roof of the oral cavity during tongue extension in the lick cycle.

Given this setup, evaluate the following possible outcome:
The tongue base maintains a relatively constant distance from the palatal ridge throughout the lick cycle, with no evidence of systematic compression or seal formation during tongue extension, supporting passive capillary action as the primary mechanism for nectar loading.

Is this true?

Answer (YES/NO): NO